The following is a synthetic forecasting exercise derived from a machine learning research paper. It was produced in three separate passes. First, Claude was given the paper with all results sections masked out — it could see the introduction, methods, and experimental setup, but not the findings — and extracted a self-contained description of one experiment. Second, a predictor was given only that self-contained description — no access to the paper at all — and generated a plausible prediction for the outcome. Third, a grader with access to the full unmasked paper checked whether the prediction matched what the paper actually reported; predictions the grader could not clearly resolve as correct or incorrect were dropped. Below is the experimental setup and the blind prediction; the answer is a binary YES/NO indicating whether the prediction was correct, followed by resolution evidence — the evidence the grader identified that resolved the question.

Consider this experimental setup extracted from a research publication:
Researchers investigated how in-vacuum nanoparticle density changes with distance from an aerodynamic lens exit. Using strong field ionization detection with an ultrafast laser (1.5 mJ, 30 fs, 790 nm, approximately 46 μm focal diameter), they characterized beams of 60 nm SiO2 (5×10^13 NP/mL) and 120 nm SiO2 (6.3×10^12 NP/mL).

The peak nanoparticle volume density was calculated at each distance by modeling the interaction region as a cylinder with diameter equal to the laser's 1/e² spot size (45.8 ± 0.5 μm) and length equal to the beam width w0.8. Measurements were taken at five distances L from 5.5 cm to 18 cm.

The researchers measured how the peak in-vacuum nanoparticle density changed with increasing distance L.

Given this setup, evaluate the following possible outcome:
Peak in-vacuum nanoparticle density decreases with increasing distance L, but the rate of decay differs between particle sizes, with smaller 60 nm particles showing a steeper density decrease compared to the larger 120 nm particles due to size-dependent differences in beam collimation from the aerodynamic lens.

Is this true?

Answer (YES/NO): NO